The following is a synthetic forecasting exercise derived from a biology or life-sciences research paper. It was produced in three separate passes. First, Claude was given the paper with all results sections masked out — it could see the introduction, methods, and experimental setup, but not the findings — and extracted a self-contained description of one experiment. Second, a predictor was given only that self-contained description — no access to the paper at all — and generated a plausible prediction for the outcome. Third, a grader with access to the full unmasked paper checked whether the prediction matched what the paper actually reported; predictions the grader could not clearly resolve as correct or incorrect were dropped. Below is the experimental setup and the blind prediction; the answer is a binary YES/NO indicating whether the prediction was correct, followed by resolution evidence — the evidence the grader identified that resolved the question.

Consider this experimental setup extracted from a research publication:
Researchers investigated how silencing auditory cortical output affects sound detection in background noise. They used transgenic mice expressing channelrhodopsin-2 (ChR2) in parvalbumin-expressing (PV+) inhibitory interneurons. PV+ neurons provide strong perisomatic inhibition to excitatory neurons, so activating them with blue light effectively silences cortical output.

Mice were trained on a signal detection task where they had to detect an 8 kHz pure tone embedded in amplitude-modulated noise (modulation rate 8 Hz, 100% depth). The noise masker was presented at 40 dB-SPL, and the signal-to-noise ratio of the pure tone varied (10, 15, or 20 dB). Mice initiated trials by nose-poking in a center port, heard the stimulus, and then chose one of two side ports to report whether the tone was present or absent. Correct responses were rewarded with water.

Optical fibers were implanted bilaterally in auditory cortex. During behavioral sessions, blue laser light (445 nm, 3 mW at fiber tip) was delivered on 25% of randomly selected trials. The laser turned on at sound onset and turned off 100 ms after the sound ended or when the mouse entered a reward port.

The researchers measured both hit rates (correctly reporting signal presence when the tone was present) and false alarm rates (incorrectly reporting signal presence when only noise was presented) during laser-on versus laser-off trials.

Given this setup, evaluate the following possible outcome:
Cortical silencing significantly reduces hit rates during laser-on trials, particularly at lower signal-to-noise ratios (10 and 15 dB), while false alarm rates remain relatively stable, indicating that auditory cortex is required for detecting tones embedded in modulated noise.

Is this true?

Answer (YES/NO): NO